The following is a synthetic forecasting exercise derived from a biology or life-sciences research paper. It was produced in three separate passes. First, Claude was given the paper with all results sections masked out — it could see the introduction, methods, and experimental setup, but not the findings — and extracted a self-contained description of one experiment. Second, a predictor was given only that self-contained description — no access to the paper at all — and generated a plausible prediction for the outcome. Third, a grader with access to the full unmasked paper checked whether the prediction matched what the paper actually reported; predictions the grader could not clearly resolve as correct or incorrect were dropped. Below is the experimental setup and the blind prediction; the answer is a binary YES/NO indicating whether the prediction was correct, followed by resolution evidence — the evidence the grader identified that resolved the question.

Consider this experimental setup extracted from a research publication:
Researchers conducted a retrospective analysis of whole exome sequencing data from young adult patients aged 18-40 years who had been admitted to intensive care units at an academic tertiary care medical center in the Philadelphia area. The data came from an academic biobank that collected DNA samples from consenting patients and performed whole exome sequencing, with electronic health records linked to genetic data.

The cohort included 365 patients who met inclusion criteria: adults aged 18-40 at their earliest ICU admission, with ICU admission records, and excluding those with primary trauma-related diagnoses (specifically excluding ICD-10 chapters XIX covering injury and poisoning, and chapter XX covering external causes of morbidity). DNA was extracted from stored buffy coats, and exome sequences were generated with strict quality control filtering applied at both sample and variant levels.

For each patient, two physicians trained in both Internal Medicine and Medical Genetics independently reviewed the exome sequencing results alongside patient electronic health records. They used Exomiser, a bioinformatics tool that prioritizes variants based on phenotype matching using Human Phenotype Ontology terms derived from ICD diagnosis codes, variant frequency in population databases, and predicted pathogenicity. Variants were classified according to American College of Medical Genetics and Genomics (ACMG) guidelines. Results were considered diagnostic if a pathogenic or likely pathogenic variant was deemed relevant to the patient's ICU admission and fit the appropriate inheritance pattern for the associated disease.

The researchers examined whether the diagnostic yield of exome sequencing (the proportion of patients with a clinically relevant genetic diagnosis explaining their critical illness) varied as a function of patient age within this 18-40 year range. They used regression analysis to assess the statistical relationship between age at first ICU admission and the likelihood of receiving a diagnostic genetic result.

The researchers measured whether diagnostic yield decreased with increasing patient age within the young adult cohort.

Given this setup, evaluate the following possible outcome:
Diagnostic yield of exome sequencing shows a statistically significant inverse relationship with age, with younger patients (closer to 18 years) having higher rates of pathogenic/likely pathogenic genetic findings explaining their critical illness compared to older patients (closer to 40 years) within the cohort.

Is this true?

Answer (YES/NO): NO